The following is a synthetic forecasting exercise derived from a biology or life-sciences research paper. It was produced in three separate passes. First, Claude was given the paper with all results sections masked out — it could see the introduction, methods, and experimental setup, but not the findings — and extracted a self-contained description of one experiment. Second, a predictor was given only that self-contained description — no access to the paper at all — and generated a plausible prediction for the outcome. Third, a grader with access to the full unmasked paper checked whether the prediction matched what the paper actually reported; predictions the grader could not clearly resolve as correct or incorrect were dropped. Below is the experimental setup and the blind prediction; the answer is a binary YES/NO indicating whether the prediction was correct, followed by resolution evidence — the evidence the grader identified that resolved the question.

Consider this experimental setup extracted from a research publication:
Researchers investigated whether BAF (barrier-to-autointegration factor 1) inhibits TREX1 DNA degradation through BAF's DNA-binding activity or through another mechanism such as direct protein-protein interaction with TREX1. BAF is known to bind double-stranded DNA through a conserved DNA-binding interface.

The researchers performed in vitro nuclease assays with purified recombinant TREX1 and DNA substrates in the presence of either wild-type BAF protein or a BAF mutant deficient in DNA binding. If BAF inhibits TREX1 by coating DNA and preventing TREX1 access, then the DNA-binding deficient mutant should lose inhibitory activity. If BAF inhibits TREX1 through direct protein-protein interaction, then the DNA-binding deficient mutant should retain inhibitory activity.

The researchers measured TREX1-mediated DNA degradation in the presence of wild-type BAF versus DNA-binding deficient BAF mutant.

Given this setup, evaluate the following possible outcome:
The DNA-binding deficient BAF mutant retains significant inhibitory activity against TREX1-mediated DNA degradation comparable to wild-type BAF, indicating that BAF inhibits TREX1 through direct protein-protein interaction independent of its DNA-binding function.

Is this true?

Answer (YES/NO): NO